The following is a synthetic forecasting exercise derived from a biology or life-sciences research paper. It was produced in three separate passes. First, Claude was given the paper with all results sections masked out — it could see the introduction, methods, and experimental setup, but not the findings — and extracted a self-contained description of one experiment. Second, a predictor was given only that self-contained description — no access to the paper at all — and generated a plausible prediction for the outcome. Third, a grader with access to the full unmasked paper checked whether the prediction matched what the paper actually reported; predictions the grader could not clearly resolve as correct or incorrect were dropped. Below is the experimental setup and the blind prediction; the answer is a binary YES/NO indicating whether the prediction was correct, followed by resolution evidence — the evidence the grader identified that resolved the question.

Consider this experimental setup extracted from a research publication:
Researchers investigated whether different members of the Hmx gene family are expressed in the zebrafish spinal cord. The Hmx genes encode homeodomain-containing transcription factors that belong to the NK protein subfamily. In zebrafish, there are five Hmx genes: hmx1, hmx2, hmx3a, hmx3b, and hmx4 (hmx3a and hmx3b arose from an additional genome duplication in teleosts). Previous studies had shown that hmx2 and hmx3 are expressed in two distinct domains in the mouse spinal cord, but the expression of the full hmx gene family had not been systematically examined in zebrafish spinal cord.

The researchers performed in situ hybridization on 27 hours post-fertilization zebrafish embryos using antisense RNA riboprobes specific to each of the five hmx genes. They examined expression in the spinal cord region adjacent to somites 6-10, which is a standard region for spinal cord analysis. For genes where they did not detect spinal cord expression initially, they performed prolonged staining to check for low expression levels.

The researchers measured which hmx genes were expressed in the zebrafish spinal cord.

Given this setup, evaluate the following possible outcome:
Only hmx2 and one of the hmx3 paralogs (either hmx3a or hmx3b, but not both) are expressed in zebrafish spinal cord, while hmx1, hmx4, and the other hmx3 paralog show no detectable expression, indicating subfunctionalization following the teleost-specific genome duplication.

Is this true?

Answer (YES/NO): YES